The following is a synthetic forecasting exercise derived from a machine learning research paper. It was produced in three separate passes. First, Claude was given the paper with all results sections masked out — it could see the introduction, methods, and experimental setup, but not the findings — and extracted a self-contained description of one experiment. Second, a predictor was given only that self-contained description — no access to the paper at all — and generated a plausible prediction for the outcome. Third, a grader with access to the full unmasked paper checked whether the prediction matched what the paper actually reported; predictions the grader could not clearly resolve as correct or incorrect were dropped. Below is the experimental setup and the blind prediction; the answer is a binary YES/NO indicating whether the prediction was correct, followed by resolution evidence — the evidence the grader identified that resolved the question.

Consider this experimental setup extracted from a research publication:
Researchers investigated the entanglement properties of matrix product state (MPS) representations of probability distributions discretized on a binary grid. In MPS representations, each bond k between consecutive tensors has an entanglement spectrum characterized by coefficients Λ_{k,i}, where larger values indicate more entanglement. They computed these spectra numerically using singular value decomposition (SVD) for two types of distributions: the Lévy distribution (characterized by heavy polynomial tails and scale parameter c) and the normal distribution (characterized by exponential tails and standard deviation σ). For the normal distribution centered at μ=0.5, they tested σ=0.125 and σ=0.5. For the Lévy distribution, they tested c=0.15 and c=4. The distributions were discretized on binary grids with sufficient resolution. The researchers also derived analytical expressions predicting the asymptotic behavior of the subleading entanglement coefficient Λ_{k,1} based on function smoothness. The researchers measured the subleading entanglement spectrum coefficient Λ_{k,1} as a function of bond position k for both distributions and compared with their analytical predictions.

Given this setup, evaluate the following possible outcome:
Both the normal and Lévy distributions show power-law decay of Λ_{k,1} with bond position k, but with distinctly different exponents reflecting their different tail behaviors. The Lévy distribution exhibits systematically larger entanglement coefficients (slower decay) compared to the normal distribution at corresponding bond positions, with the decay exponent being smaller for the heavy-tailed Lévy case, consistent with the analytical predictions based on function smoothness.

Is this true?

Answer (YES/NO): NO